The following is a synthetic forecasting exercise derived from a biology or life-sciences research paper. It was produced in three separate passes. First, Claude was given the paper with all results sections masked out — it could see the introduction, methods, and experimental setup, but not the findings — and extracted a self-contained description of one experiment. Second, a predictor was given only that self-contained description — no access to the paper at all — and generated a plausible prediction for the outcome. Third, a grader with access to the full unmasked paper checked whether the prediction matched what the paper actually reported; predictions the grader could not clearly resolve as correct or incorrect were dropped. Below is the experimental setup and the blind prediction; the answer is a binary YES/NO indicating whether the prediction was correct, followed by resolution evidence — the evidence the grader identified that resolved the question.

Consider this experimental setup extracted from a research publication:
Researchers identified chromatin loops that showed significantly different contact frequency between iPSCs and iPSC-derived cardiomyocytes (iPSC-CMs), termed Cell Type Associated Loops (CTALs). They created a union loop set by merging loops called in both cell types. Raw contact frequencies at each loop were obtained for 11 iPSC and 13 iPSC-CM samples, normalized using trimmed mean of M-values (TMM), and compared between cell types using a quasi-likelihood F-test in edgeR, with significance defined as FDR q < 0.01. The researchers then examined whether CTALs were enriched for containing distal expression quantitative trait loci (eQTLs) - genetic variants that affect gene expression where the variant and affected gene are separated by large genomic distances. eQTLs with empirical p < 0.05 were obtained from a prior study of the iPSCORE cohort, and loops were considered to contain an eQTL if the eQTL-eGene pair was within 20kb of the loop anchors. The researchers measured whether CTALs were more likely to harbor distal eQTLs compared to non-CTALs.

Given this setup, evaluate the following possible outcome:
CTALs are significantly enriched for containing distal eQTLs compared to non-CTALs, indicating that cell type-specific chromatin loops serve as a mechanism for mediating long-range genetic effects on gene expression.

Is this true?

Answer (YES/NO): YES